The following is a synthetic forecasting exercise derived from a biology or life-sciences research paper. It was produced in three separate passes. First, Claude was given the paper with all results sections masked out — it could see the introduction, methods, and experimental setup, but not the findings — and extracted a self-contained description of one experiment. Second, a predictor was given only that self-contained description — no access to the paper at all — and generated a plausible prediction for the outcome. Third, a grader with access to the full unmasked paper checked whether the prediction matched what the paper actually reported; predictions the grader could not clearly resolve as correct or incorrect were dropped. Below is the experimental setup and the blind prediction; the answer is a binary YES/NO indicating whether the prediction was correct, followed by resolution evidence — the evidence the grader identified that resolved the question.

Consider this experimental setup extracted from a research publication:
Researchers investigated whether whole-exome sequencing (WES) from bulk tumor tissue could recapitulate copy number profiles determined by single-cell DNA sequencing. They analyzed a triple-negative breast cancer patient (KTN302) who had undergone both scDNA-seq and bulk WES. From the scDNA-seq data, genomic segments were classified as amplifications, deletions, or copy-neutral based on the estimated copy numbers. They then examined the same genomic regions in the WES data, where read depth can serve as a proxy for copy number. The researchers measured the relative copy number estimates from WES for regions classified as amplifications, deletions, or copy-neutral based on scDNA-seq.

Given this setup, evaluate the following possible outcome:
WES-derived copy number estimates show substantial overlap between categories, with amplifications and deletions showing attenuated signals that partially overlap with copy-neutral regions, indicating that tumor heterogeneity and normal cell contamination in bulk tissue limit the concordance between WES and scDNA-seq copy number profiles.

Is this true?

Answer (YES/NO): YES